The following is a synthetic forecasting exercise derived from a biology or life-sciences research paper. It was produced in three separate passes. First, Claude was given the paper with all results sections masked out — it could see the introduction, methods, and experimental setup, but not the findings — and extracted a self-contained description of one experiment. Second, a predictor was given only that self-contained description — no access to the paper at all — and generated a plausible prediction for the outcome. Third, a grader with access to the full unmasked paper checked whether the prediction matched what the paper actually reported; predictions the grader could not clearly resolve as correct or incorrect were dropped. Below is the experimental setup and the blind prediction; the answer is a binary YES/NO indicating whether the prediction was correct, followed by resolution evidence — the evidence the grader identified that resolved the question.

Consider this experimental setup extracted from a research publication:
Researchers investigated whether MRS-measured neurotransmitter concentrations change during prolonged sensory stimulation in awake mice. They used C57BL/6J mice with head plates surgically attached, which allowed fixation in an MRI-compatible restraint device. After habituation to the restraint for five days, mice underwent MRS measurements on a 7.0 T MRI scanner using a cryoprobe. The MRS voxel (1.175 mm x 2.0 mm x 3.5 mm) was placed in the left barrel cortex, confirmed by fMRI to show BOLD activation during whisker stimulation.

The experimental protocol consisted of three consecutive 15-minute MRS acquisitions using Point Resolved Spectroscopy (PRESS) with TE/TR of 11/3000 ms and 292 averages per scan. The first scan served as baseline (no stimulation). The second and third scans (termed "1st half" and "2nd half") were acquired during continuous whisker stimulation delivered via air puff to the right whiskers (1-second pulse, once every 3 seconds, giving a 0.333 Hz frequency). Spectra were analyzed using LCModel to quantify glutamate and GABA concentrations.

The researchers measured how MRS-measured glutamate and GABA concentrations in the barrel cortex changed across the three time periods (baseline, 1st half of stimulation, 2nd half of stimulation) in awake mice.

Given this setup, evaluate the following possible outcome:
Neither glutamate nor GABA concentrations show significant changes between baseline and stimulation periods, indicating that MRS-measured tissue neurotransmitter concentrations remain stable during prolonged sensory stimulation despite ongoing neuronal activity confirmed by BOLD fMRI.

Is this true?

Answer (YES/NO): NO